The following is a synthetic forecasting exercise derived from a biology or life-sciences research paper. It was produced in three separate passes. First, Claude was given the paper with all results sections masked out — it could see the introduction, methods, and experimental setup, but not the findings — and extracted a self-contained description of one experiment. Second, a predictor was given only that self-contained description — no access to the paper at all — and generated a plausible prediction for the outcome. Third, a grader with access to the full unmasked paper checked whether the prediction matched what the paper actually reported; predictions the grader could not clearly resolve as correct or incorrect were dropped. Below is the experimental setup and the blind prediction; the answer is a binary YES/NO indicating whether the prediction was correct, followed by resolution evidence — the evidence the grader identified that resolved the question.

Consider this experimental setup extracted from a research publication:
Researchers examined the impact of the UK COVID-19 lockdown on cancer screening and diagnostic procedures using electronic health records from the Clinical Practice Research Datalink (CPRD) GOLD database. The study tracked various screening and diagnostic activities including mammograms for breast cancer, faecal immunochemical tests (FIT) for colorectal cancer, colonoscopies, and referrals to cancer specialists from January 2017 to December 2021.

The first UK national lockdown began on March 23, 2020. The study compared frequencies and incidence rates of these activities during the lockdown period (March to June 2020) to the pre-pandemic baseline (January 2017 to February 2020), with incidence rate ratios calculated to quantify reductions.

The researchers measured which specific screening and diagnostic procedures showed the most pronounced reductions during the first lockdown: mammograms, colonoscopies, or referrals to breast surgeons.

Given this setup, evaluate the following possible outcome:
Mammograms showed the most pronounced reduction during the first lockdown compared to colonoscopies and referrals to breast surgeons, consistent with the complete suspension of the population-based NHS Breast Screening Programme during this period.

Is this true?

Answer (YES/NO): YES